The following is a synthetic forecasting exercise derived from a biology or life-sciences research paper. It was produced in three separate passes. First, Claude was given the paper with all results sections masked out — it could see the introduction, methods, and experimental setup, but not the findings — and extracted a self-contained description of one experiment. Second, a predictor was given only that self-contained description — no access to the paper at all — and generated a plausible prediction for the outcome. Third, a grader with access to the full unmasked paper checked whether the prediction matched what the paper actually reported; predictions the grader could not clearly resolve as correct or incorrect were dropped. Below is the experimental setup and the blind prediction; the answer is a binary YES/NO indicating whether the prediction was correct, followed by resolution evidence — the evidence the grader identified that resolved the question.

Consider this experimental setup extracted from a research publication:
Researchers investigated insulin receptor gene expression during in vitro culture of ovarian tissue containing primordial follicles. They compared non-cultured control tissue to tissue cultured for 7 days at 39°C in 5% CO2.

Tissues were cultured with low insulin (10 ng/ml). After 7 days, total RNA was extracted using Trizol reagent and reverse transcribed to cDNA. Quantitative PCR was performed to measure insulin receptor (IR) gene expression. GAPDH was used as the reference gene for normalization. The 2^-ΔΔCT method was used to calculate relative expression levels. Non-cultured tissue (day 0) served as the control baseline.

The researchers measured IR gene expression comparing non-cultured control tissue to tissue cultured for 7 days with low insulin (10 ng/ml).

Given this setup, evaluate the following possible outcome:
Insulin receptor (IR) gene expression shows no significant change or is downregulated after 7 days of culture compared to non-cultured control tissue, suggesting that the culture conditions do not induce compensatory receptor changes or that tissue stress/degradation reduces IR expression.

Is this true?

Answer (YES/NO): YES